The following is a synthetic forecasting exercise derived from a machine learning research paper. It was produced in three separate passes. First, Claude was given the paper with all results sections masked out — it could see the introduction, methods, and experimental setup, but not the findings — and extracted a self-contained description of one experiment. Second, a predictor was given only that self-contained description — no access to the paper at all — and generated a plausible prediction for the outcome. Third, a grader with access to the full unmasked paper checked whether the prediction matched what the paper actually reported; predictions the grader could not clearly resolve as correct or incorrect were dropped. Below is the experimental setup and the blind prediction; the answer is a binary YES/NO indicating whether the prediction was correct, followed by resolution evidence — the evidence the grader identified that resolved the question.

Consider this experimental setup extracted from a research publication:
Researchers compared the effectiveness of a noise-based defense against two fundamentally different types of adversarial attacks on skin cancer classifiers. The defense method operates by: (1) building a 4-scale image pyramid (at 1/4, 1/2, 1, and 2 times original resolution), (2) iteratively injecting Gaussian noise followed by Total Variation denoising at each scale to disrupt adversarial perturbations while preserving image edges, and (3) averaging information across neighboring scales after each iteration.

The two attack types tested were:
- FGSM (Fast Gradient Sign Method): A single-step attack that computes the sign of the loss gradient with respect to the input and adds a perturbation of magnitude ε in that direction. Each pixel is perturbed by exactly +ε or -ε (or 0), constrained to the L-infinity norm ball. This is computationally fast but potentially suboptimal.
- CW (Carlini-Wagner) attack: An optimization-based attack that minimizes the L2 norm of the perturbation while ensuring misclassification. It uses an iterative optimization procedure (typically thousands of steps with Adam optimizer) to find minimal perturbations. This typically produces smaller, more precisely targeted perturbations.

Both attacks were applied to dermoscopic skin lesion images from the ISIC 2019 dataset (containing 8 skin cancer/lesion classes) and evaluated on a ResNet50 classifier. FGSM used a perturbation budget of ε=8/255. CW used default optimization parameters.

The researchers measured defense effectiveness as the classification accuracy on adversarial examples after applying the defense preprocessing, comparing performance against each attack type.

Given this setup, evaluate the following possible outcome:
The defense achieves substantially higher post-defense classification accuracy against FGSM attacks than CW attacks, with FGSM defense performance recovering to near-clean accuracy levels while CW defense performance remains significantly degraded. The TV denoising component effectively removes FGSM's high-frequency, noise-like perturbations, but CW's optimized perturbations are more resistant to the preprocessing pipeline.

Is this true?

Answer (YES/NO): NO